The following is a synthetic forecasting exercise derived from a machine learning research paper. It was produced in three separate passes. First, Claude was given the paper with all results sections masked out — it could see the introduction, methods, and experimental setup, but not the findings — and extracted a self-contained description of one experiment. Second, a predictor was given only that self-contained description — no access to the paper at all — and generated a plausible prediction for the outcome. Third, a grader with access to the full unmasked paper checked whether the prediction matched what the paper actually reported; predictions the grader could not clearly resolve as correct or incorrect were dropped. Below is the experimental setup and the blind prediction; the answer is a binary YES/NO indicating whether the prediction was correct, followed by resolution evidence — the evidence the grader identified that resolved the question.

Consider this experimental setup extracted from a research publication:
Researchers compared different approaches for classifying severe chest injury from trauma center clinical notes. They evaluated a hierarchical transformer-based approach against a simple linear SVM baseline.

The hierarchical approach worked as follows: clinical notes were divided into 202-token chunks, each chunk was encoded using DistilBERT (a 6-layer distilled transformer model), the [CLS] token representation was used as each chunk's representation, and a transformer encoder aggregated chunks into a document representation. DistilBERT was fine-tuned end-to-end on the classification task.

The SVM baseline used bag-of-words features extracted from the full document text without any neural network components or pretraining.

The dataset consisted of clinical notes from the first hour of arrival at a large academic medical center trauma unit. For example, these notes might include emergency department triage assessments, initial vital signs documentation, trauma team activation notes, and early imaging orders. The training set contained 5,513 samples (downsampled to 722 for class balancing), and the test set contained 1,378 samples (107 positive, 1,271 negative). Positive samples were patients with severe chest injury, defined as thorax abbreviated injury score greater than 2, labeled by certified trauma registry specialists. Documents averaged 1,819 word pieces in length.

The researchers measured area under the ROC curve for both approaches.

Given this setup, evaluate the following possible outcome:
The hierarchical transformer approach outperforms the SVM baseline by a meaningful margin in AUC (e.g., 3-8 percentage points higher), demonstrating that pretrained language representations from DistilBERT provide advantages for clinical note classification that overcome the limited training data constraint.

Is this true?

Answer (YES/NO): NO